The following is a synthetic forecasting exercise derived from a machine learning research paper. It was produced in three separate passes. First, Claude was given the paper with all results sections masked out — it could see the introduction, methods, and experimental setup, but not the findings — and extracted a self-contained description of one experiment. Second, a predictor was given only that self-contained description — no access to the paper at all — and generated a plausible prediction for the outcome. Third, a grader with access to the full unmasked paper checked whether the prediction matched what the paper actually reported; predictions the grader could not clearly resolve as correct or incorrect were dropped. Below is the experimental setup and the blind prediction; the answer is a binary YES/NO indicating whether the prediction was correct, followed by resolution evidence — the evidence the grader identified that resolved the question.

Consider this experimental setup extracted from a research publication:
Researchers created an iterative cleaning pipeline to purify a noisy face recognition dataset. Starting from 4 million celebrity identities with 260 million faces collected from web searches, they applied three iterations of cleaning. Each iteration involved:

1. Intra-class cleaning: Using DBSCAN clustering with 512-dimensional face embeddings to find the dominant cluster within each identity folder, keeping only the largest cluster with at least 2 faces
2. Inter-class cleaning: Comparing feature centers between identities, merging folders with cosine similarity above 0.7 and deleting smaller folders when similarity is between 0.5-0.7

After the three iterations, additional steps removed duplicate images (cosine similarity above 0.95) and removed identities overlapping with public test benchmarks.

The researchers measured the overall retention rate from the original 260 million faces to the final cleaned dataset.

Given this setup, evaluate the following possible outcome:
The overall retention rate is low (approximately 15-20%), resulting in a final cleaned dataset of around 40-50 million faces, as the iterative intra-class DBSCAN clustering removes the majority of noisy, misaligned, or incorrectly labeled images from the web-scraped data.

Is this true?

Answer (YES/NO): YES